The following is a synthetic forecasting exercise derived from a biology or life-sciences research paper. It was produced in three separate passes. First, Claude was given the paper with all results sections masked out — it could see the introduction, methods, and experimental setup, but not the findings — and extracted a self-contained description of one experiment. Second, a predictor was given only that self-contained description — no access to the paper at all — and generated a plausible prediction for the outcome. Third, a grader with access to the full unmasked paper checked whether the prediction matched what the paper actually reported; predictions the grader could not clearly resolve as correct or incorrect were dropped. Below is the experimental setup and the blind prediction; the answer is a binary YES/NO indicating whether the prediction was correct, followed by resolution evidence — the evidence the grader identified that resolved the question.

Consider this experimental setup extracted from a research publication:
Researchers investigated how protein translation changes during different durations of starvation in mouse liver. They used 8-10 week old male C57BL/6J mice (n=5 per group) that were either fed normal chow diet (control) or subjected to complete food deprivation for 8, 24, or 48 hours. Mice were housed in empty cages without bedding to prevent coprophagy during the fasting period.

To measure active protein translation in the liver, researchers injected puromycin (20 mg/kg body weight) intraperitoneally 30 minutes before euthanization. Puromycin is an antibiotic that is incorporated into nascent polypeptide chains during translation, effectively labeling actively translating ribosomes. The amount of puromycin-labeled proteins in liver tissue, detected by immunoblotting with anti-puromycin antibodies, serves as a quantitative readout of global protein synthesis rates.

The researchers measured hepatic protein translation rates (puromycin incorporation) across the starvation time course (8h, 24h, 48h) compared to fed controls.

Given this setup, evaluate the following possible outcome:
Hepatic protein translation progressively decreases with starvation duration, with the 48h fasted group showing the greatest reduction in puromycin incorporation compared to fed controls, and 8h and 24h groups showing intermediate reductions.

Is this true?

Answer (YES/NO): NO